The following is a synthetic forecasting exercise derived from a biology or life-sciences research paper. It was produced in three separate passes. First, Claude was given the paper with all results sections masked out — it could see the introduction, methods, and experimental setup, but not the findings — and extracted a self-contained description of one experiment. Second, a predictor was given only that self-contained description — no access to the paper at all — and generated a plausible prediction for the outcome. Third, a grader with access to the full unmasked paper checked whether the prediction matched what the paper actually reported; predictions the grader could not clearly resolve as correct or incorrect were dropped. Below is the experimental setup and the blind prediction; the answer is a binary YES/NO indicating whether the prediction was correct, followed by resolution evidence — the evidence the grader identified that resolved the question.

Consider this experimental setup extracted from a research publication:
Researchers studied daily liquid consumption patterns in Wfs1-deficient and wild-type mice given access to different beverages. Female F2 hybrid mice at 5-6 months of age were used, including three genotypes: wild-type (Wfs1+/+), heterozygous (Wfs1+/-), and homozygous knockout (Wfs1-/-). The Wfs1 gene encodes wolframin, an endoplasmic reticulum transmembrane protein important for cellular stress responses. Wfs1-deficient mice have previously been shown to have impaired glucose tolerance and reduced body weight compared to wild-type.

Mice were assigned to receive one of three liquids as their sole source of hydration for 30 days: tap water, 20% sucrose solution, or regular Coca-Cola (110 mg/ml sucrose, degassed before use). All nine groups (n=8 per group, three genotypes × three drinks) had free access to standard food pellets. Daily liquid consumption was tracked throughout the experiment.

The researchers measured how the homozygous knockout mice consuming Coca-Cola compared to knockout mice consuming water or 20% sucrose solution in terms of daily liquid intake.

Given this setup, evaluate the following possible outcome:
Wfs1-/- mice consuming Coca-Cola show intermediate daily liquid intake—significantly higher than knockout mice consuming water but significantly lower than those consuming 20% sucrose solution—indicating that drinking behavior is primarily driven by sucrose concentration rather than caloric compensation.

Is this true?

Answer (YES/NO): NO